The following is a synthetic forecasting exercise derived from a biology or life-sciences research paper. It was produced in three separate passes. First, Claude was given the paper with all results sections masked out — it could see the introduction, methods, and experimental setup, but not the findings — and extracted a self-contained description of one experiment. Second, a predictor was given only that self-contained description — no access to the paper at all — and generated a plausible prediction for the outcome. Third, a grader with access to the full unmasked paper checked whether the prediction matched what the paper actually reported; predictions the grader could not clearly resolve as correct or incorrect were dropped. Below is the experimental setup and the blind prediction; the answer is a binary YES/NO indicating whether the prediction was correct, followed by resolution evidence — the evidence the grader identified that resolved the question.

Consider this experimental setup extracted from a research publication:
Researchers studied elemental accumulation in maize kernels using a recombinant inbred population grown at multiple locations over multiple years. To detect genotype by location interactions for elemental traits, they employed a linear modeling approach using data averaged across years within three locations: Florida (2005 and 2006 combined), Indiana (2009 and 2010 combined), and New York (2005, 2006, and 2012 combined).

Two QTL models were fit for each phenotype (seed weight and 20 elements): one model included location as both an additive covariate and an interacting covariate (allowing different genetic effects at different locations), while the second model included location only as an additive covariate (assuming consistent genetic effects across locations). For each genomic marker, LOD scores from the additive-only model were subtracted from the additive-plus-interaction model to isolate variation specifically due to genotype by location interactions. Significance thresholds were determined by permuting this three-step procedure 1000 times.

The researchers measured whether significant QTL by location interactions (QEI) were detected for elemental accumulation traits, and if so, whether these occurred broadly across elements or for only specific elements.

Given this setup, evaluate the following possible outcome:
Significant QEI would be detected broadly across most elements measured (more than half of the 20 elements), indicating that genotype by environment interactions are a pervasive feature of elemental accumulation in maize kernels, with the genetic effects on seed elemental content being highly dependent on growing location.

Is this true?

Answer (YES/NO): NO